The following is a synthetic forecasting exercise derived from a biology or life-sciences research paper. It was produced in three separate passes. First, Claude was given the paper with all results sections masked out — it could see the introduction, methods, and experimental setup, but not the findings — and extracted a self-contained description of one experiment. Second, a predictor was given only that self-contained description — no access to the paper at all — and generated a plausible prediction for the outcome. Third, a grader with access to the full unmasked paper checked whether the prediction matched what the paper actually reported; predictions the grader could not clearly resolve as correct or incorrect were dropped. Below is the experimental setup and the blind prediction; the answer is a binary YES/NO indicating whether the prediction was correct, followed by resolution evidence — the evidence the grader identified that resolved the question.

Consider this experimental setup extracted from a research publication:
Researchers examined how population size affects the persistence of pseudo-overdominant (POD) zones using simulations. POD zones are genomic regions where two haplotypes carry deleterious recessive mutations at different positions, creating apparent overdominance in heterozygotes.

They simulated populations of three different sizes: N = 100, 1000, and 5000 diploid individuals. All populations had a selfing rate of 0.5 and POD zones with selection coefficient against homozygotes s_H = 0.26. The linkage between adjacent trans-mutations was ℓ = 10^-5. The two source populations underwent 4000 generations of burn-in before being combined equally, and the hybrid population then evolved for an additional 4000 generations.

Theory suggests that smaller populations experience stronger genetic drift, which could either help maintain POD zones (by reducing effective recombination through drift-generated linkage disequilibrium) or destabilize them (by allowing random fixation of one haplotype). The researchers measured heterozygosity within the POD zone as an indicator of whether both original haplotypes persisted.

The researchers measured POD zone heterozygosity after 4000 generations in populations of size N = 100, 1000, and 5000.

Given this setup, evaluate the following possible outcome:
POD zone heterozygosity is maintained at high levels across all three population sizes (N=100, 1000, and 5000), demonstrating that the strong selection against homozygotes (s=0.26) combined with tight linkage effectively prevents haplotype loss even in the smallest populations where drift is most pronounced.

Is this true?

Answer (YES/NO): NO